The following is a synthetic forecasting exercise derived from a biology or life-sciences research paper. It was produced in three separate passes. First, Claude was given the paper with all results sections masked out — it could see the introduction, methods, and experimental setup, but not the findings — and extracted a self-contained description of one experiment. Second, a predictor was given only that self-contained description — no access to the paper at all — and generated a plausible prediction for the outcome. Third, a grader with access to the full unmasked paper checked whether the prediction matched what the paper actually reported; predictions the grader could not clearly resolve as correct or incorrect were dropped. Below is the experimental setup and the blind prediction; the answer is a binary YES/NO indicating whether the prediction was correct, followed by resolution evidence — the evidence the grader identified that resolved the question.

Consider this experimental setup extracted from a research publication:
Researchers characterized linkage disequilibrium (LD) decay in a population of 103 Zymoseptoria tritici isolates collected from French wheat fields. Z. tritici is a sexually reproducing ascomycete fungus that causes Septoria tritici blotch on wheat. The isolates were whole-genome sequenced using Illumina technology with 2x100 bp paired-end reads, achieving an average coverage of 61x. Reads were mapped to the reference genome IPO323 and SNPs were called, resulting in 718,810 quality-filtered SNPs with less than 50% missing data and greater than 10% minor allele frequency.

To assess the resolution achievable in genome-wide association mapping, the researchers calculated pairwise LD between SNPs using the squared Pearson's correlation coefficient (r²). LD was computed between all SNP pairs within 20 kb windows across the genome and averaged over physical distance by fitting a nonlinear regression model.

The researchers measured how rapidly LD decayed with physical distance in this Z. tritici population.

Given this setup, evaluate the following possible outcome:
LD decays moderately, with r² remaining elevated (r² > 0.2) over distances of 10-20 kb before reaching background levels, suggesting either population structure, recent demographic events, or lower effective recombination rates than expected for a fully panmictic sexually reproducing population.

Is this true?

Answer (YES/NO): NO